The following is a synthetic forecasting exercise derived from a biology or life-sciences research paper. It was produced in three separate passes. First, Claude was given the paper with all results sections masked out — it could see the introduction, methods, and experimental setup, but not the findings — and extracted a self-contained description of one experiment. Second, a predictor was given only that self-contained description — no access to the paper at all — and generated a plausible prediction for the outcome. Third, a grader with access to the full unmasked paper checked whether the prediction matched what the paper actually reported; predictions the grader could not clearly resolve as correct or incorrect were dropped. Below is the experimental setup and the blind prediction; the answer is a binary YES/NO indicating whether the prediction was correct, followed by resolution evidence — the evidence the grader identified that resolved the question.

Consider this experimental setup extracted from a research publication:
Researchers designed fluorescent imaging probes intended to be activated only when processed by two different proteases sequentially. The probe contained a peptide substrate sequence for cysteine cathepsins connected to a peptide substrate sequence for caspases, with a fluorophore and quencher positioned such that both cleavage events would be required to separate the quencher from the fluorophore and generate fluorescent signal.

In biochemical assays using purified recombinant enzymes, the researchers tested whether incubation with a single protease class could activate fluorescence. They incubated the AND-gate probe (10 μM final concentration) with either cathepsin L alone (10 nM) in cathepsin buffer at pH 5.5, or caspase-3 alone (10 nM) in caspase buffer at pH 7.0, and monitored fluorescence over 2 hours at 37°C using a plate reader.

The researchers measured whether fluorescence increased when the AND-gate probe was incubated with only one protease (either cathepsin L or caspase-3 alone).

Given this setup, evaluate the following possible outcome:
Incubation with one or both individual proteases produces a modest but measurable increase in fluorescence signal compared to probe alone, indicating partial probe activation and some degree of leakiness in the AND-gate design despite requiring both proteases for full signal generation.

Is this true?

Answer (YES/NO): NO